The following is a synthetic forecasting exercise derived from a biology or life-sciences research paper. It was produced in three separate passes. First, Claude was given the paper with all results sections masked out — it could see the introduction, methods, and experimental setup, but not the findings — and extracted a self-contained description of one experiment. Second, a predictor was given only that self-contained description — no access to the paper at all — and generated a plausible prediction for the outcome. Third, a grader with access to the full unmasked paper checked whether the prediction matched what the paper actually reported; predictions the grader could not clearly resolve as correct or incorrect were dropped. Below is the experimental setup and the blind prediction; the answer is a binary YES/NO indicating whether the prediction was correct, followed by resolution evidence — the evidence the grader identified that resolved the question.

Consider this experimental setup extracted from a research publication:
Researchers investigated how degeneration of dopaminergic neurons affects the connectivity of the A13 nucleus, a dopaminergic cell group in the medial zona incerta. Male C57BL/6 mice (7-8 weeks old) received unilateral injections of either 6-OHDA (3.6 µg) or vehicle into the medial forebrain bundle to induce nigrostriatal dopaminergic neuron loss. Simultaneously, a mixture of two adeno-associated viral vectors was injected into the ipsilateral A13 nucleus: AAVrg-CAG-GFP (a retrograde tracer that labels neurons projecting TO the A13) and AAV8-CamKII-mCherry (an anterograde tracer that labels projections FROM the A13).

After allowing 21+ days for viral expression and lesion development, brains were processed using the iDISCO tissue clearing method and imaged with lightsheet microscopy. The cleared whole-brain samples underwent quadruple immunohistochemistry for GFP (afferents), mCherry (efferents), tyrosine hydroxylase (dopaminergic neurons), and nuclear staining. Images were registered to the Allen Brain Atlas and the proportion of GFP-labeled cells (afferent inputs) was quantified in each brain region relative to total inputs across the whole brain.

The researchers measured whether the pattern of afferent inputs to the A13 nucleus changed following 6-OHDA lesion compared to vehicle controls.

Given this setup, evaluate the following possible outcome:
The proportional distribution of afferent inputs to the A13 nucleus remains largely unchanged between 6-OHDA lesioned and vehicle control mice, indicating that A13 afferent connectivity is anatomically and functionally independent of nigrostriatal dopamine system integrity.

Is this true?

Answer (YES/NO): NO